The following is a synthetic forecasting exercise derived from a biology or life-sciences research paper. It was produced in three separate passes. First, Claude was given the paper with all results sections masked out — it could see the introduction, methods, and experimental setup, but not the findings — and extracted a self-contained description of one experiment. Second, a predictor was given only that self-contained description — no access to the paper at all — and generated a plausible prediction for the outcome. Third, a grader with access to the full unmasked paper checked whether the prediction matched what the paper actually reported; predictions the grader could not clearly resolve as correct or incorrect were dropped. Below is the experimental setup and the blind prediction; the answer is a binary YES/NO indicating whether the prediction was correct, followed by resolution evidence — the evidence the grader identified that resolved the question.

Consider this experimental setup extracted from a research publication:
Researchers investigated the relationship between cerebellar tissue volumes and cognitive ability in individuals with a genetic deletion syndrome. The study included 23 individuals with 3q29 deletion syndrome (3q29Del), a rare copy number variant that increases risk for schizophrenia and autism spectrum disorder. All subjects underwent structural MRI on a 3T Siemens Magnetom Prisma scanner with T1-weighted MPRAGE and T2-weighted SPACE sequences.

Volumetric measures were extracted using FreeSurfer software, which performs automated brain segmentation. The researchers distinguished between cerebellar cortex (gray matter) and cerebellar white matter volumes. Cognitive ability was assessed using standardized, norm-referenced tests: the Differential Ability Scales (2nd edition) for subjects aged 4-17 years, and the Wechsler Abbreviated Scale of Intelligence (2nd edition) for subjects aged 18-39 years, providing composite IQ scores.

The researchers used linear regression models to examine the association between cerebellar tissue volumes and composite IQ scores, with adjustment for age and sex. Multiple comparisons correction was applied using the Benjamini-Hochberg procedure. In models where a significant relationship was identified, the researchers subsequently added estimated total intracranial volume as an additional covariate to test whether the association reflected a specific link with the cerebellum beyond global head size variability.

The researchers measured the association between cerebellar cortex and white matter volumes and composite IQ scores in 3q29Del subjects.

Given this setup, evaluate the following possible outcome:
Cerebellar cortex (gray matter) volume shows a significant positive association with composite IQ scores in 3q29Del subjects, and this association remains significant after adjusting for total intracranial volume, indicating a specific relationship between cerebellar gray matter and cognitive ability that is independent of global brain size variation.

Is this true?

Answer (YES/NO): NO